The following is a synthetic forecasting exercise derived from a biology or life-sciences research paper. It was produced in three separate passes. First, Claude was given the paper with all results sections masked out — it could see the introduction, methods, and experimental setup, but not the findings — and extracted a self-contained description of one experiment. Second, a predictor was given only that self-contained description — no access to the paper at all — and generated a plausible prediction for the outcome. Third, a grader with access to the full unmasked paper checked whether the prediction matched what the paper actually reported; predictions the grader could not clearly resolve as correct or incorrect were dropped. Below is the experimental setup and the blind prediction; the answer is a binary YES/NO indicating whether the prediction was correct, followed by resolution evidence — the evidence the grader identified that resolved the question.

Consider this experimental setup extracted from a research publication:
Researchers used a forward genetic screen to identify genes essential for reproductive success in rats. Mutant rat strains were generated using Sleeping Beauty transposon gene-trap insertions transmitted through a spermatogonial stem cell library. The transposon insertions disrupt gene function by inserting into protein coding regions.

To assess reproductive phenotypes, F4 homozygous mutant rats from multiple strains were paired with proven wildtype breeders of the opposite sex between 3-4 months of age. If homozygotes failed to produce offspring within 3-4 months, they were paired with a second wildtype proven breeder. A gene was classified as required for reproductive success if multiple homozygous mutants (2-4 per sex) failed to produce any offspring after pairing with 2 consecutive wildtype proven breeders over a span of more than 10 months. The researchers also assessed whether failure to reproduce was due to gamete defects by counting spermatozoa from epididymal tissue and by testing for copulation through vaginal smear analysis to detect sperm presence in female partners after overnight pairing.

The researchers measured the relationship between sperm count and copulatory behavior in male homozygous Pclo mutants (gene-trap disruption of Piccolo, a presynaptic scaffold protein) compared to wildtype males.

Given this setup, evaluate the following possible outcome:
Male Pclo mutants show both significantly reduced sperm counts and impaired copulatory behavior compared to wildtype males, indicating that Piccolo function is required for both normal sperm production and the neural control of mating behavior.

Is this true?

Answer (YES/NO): NO